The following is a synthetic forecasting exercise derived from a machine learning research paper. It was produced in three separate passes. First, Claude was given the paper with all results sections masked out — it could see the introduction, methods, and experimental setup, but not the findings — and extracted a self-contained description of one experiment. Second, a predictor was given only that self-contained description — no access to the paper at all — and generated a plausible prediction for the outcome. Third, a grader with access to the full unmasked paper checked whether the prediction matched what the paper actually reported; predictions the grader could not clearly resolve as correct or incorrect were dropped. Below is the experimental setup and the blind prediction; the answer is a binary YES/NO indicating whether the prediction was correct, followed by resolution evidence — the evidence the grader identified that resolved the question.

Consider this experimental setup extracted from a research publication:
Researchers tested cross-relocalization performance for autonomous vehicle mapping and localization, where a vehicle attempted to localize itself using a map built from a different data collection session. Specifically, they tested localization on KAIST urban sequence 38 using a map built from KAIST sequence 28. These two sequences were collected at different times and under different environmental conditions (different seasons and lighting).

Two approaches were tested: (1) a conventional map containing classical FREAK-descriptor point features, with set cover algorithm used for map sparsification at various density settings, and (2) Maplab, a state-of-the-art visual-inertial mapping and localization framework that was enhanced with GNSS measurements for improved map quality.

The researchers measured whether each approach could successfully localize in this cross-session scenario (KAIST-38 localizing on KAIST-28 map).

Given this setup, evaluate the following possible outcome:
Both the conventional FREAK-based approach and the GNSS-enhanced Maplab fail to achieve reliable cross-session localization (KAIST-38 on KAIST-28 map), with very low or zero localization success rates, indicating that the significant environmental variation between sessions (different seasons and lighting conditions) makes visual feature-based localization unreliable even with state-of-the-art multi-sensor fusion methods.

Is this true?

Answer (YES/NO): YES